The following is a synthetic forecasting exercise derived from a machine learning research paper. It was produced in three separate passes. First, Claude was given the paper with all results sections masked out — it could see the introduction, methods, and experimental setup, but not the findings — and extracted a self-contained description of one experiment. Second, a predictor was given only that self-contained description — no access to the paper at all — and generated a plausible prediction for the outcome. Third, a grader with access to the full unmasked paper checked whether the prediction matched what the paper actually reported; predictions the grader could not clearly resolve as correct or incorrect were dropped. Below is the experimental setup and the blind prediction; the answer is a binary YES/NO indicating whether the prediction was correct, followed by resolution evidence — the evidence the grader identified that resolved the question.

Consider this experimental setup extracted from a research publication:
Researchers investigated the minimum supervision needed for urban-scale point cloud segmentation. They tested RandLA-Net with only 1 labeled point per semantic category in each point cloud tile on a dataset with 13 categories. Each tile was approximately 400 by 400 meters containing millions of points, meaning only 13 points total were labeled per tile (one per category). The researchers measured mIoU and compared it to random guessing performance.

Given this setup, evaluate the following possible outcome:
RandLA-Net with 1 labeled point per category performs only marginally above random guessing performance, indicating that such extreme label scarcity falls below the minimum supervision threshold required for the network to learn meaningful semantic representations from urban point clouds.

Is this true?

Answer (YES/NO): YES